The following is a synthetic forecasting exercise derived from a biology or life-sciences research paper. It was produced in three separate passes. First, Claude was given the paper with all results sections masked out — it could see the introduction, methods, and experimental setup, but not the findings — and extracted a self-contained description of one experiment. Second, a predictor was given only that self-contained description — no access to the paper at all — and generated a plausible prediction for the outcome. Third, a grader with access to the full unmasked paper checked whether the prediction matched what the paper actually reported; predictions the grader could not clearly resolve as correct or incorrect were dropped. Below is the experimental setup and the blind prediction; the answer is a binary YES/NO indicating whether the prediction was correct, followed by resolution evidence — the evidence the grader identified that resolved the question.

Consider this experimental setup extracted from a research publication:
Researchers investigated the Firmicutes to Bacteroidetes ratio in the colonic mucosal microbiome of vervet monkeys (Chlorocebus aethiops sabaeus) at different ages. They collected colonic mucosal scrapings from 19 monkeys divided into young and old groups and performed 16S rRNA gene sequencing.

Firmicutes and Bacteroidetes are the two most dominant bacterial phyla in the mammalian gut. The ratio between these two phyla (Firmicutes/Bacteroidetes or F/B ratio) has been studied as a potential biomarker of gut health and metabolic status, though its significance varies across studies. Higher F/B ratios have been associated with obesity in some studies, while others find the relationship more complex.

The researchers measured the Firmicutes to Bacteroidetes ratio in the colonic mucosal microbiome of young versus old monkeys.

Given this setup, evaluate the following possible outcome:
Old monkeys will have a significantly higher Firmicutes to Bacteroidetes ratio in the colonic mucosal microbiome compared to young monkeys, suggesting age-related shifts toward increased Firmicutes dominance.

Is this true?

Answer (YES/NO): NO